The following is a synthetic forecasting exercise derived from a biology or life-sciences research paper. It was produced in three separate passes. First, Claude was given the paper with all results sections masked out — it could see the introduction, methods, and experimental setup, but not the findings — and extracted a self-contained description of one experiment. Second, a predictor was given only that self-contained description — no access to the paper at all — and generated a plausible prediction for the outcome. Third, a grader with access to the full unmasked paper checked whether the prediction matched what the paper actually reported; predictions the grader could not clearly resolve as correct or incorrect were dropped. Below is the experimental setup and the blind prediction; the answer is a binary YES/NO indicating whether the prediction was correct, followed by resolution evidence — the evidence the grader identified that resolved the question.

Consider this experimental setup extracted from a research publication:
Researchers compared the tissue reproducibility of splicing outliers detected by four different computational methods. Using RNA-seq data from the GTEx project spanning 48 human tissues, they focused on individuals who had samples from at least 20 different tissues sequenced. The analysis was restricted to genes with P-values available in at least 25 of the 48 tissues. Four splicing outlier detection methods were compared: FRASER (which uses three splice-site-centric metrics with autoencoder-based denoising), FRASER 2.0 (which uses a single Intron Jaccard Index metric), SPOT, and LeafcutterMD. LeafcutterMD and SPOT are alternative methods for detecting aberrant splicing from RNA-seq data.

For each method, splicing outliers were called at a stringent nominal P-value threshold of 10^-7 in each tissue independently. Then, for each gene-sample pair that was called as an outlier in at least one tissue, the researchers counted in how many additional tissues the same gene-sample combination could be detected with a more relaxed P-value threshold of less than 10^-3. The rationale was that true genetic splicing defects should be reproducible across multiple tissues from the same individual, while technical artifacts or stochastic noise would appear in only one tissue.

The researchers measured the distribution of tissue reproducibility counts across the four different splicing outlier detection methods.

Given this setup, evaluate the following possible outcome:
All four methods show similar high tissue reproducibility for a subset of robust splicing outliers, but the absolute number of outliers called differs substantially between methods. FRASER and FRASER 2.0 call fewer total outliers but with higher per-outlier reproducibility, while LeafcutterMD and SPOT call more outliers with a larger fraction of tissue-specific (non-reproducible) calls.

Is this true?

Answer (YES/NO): NO